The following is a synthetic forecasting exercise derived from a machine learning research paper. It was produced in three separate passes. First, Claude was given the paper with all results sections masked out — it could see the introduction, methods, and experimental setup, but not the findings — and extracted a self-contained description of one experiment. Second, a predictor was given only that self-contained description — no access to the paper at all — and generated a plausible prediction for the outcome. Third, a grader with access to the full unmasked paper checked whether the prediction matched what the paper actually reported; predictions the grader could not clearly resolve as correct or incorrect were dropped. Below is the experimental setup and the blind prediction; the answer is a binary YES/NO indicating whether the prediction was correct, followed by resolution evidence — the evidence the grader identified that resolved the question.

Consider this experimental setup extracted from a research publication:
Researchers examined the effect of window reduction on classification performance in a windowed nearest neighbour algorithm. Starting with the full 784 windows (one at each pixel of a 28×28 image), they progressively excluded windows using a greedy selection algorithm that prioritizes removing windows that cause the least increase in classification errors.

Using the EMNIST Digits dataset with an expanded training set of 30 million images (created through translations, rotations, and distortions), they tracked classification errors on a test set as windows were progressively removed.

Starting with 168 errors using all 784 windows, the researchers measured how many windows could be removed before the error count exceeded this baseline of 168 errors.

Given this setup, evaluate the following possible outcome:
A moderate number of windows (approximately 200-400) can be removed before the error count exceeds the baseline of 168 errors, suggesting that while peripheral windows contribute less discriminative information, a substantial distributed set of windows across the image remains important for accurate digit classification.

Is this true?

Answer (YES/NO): NO